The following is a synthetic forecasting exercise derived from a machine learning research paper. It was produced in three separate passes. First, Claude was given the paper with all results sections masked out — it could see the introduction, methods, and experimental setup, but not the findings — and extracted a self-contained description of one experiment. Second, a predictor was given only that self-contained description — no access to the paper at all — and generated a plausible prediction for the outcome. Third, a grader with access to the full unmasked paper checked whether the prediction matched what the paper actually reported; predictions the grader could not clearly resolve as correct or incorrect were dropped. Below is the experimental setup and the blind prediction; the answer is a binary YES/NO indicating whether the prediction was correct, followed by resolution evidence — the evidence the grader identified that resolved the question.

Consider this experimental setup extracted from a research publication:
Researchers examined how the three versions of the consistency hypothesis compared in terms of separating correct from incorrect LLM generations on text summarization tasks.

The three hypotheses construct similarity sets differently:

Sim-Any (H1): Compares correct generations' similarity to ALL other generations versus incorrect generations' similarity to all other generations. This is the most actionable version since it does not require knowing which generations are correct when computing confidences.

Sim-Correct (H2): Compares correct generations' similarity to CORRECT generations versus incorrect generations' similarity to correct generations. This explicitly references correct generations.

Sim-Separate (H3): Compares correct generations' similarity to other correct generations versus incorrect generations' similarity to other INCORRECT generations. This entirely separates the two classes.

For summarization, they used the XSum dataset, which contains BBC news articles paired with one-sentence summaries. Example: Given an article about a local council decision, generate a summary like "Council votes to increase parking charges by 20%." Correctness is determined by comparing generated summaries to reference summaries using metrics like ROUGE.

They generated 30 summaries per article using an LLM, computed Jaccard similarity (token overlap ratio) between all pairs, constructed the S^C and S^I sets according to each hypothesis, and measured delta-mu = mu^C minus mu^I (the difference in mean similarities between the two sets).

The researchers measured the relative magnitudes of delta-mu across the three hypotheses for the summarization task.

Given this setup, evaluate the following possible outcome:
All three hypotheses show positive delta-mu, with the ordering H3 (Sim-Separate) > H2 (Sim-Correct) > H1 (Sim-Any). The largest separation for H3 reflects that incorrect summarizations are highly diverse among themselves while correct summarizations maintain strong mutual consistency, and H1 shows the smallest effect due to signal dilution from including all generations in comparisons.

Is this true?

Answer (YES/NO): NO